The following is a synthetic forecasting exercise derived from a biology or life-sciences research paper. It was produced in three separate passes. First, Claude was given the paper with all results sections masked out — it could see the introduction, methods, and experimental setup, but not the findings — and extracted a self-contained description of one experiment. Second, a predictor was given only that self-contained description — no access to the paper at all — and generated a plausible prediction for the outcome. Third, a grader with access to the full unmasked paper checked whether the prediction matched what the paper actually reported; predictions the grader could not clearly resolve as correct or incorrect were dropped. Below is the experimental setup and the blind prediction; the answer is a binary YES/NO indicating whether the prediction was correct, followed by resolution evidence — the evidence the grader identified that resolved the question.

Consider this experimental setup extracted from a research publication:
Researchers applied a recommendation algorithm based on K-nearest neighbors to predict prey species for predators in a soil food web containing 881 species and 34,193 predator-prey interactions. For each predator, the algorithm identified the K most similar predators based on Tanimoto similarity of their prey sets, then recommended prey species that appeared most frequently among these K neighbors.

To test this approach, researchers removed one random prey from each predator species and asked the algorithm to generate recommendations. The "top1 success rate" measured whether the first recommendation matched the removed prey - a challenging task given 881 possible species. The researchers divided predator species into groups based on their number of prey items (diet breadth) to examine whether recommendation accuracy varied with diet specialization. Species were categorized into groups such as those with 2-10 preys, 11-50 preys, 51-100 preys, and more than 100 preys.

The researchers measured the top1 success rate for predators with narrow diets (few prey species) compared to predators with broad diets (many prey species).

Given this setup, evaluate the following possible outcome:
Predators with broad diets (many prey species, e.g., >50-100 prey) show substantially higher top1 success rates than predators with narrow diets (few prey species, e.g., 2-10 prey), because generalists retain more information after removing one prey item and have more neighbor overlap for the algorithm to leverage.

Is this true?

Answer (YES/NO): NO